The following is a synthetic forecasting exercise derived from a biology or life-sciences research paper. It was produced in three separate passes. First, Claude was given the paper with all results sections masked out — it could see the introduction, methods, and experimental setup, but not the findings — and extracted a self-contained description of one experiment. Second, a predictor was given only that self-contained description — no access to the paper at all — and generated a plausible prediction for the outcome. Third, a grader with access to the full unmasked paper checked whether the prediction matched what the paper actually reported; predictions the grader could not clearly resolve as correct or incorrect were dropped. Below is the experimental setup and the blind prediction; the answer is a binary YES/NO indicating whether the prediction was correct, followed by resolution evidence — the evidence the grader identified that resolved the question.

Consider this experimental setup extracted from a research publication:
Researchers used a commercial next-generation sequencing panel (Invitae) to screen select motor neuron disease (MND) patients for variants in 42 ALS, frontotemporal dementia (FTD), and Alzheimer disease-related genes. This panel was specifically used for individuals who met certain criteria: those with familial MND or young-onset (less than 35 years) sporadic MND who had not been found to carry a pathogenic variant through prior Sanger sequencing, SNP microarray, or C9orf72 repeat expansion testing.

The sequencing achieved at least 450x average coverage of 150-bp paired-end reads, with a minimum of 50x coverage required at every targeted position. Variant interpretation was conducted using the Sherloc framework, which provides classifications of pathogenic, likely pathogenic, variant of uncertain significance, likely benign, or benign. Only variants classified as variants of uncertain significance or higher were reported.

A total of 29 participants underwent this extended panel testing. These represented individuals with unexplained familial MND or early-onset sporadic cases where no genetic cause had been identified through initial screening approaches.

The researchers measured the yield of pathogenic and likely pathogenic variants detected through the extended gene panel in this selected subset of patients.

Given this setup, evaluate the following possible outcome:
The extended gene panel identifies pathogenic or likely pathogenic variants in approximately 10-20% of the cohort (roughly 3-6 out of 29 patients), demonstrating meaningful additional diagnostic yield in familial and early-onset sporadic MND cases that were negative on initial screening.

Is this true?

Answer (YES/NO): NO